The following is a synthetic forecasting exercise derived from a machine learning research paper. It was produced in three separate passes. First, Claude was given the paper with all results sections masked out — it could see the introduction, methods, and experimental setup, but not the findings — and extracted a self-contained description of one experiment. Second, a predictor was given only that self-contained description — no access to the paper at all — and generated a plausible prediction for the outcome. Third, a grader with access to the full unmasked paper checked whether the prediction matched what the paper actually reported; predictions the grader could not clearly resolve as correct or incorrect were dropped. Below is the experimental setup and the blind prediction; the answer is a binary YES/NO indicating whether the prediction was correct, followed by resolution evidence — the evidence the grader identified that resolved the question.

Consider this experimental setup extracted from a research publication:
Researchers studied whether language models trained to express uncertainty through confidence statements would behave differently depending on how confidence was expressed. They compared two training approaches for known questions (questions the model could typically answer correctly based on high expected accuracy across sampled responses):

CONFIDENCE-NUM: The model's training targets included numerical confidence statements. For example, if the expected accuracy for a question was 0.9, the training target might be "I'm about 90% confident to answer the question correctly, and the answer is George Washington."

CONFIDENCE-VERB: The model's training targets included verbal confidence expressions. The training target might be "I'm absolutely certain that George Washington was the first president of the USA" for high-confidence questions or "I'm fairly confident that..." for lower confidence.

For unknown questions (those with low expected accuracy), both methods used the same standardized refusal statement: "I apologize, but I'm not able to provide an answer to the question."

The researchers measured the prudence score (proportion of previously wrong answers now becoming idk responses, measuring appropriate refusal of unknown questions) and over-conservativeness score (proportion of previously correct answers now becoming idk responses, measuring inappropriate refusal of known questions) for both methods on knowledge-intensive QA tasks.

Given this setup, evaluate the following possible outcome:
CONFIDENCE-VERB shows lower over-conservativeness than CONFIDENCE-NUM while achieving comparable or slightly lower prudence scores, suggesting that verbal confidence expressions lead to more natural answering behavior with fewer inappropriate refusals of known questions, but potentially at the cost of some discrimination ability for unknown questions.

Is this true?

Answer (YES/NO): YES